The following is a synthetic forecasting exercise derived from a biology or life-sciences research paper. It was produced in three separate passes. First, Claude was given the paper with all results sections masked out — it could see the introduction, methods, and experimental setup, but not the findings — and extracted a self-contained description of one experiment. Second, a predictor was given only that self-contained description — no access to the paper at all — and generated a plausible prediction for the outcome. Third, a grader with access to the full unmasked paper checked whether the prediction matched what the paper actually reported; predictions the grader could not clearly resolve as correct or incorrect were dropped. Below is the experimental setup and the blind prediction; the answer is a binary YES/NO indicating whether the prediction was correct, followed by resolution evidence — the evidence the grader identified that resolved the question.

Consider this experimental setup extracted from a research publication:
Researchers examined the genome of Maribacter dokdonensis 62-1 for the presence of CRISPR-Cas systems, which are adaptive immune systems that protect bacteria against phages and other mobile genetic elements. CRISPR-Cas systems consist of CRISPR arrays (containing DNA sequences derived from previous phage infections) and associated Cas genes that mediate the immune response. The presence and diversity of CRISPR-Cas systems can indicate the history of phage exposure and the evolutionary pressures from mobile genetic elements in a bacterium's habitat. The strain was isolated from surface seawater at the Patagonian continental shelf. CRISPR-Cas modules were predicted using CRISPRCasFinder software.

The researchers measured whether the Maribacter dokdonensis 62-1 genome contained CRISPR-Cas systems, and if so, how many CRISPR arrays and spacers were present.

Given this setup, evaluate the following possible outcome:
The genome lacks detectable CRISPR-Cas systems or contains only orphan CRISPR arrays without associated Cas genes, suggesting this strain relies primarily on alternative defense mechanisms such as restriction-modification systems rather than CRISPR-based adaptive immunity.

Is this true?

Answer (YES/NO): NO